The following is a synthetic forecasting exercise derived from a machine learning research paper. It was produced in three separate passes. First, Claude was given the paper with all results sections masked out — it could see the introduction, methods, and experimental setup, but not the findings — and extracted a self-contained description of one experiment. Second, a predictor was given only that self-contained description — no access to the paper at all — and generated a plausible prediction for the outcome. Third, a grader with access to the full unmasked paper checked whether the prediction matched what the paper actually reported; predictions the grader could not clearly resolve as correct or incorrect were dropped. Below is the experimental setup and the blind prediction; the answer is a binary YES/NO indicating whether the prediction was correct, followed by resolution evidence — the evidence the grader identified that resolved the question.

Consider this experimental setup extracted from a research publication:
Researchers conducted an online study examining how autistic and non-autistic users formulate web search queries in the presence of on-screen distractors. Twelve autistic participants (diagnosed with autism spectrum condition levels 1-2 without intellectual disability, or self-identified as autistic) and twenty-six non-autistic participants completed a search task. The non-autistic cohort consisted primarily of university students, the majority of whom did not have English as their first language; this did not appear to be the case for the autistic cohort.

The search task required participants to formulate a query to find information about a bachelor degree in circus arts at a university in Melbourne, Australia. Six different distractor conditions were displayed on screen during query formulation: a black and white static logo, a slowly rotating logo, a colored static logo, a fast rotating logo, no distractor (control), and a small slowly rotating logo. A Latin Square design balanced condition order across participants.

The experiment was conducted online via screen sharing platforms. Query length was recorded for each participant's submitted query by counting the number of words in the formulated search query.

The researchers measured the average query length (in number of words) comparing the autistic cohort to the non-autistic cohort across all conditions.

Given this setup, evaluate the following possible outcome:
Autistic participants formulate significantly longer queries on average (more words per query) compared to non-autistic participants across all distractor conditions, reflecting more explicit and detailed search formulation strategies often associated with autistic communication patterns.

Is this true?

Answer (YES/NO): NO